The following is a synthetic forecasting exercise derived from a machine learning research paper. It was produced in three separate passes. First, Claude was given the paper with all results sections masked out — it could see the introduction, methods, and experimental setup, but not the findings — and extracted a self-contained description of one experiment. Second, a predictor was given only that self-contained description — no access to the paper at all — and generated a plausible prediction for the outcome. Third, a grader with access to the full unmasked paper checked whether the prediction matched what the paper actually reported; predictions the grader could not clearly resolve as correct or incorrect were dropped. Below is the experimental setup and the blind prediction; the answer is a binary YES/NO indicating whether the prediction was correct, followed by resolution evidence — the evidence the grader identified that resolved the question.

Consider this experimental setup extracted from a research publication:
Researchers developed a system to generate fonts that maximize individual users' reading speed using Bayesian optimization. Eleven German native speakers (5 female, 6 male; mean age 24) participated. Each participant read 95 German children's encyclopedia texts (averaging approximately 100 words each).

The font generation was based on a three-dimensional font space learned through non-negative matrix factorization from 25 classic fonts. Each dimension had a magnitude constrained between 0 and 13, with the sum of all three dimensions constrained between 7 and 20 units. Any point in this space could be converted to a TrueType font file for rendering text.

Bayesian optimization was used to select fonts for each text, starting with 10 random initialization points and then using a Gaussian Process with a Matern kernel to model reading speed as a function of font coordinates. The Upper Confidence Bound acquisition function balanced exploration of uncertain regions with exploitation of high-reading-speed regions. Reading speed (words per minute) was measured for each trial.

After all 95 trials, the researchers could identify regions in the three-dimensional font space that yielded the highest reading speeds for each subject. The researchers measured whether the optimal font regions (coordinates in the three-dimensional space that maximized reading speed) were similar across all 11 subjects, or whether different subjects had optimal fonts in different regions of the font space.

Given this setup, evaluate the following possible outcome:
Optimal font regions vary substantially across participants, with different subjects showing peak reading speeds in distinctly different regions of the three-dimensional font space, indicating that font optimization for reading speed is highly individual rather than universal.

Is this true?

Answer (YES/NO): YES